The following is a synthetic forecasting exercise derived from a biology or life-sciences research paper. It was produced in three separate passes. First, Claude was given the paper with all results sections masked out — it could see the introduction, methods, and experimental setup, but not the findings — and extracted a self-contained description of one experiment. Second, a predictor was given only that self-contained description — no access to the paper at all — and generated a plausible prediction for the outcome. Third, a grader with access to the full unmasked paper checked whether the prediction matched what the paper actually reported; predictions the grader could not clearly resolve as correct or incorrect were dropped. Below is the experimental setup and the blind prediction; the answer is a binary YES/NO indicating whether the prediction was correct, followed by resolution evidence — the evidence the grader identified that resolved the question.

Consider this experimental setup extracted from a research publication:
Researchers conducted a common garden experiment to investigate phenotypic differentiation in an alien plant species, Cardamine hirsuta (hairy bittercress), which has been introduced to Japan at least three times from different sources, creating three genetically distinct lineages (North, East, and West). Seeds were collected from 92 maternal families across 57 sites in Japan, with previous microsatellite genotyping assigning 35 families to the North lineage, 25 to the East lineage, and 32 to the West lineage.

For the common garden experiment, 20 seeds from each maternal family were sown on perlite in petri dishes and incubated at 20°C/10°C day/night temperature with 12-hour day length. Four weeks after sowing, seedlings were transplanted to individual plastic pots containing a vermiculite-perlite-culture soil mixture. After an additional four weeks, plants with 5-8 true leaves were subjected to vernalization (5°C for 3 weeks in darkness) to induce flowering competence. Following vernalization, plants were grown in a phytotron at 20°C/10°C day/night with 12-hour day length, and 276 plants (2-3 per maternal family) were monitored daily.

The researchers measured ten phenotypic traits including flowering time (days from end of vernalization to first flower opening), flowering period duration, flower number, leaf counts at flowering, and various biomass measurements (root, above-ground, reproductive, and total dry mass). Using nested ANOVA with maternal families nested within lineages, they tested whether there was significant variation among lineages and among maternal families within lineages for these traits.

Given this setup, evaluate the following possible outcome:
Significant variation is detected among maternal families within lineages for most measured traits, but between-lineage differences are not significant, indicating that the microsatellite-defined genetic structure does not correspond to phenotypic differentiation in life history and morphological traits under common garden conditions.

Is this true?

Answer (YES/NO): NO